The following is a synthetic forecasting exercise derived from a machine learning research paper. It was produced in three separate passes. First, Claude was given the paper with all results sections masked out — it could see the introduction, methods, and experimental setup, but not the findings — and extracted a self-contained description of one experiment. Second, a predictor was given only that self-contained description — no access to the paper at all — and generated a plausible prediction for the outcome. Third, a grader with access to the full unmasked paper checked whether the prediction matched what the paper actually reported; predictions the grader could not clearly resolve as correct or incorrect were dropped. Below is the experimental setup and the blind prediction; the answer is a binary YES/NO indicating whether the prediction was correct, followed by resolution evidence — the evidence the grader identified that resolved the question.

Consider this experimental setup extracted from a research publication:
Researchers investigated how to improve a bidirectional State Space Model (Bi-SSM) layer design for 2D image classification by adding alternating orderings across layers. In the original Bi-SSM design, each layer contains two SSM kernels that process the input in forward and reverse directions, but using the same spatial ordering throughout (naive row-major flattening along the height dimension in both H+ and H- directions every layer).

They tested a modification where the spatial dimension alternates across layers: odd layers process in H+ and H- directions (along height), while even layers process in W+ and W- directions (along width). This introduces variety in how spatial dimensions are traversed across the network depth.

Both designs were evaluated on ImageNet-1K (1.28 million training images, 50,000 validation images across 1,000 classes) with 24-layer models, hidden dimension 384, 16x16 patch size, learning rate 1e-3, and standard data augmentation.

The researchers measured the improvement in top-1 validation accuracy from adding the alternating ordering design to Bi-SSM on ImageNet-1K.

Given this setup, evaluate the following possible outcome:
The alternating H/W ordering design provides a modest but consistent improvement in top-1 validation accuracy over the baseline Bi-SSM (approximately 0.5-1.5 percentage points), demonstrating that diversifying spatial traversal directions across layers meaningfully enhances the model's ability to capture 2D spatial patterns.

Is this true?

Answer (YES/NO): YES